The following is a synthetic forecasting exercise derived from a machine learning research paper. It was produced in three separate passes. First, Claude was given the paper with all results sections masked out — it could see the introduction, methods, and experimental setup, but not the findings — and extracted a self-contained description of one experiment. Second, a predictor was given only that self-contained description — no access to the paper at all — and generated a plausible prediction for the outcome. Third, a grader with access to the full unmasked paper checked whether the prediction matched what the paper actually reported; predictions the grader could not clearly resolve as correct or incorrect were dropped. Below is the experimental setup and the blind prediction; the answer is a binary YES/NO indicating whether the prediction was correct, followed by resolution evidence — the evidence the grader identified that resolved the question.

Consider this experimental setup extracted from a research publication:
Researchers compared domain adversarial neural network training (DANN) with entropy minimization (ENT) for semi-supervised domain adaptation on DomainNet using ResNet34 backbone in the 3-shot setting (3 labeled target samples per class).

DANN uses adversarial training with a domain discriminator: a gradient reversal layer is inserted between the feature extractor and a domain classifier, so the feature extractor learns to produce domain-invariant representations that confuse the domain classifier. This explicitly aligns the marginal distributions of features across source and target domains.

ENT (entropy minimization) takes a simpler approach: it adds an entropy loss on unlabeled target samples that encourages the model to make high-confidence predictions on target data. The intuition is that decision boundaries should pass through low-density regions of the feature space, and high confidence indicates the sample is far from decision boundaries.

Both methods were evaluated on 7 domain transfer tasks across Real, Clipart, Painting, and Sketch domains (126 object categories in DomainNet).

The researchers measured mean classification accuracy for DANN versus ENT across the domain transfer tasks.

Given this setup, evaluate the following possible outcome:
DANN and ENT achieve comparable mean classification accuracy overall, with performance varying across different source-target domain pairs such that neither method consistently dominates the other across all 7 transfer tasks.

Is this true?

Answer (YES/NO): NO